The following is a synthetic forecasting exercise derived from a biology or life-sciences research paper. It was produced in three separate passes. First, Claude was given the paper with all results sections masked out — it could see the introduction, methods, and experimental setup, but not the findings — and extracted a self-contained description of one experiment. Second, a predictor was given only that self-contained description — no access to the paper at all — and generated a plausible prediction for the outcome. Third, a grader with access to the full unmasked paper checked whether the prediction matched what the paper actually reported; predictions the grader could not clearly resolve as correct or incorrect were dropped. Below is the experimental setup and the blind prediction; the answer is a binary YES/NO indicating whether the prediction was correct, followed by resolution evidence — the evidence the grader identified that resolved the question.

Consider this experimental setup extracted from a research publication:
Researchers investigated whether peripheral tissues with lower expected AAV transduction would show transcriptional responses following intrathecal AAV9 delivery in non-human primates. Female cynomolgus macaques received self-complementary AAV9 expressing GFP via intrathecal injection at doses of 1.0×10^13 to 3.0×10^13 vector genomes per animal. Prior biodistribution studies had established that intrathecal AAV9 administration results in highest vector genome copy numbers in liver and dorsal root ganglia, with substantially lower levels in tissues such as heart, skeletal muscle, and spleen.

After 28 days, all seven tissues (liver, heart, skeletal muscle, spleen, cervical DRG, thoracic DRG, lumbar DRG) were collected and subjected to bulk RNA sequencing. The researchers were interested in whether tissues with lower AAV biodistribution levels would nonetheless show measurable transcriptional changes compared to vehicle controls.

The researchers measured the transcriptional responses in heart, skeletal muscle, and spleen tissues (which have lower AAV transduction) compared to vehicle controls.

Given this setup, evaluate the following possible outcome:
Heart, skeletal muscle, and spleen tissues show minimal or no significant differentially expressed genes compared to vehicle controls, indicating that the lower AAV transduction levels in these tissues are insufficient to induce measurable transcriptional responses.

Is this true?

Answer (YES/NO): NO